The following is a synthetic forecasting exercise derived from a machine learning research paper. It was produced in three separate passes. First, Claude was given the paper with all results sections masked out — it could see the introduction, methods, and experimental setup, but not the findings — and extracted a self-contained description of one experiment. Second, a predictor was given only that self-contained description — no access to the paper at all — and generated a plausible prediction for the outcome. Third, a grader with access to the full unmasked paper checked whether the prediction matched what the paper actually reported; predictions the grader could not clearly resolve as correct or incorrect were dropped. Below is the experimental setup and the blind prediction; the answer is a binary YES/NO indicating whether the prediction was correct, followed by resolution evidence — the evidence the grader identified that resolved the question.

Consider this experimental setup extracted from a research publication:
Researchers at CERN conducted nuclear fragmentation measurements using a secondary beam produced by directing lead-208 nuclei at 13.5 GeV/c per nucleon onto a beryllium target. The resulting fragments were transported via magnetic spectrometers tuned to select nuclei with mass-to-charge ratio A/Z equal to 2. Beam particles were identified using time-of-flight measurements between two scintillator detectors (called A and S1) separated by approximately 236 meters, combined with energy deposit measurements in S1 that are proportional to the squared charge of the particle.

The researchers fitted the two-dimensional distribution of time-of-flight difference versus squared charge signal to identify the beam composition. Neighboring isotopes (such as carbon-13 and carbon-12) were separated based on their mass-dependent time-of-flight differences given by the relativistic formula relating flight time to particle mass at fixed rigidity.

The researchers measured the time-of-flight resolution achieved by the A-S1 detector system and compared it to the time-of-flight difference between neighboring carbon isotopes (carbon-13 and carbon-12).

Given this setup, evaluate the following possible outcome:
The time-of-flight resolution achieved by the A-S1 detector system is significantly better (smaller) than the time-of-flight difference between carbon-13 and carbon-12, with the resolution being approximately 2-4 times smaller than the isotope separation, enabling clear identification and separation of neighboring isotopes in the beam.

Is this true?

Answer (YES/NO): NO